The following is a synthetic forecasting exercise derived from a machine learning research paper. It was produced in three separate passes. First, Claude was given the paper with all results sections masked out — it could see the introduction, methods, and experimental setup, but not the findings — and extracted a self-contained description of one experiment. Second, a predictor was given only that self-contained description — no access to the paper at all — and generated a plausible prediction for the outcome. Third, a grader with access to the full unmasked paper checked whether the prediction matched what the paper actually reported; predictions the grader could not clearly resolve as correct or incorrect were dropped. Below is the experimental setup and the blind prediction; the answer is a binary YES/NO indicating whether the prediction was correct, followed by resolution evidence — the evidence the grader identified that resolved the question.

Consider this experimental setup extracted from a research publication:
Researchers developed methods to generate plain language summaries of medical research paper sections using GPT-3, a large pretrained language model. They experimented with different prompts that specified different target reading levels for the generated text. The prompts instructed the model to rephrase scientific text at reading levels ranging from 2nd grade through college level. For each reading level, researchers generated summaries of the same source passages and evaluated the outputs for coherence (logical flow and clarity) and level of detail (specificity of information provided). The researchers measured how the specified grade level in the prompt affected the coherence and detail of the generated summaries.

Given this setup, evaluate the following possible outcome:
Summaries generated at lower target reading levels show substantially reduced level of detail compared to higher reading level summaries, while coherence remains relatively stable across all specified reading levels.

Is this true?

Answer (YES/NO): NO